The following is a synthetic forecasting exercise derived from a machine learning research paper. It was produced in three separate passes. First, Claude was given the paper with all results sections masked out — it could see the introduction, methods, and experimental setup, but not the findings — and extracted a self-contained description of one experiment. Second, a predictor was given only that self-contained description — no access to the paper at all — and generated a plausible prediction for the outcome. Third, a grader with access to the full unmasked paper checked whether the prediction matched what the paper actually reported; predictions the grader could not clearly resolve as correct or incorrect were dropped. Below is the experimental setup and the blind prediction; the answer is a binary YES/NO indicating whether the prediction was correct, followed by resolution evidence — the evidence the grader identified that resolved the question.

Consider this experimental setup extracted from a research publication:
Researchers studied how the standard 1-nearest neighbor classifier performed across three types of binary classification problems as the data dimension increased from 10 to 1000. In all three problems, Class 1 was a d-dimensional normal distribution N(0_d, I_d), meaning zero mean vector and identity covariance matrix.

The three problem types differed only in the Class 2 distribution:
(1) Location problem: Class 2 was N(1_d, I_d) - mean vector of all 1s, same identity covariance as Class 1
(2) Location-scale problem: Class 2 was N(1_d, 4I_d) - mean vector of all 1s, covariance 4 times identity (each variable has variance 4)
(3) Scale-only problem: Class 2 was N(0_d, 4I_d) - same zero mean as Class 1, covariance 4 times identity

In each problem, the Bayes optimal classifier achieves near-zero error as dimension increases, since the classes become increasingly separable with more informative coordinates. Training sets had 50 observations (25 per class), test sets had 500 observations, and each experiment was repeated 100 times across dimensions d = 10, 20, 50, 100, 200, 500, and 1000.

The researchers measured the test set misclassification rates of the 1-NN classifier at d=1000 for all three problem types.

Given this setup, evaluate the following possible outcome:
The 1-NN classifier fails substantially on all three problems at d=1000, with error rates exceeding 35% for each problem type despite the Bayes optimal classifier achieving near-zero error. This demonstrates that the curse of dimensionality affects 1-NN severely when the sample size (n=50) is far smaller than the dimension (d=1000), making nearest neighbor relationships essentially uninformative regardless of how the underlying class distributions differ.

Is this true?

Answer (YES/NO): NO